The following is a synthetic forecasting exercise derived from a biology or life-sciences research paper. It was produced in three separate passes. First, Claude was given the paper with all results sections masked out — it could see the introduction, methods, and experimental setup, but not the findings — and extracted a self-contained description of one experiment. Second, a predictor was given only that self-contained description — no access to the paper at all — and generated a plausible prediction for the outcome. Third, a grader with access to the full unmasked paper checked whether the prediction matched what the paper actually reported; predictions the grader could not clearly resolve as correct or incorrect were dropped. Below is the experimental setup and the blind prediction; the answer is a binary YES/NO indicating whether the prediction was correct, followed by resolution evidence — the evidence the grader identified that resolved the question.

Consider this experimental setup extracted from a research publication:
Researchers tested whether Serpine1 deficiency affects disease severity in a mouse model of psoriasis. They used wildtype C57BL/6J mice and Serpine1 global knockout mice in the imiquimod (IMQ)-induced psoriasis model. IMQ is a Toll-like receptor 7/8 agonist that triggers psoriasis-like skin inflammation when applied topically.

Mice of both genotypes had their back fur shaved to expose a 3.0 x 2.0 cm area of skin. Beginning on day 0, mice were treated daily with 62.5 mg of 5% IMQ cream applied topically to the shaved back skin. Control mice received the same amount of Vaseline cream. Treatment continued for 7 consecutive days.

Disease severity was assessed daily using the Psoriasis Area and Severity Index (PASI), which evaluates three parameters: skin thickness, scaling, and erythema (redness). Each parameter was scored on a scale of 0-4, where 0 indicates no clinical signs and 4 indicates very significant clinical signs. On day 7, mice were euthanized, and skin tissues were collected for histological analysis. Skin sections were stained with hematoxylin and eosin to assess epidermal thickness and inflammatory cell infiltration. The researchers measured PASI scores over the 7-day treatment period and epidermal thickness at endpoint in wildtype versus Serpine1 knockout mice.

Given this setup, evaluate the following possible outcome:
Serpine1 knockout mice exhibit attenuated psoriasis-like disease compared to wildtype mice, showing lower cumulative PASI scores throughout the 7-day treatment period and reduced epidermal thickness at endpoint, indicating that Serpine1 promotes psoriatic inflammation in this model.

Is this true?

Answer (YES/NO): YES